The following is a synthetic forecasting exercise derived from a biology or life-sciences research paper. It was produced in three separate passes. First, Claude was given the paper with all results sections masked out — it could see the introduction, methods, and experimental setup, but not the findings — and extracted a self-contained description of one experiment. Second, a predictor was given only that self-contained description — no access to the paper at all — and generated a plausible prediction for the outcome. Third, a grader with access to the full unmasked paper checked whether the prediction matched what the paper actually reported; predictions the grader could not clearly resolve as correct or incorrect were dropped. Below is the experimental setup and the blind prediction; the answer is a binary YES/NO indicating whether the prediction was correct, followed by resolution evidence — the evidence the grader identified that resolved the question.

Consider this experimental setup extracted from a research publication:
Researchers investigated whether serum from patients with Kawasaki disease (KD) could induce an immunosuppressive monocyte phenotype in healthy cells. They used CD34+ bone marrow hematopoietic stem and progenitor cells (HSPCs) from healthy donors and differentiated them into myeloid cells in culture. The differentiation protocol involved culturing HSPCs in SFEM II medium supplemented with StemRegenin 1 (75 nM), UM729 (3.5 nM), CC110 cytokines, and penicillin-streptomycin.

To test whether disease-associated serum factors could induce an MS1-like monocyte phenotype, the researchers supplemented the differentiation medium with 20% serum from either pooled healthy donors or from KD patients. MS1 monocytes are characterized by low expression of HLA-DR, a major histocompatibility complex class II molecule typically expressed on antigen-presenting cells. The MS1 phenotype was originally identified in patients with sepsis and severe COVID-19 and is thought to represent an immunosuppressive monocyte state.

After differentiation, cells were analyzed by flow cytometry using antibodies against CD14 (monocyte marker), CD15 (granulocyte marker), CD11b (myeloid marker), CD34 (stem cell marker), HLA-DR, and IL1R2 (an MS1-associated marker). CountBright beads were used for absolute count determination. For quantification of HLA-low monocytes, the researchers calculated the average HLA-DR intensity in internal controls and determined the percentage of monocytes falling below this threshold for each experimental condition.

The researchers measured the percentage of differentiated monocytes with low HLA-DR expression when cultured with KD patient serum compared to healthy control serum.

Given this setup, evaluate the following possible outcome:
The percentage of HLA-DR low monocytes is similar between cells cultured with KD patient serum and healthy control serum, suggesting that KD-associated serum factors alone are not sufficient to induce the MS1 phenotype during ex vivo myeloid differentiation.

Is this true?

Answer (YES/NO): NO